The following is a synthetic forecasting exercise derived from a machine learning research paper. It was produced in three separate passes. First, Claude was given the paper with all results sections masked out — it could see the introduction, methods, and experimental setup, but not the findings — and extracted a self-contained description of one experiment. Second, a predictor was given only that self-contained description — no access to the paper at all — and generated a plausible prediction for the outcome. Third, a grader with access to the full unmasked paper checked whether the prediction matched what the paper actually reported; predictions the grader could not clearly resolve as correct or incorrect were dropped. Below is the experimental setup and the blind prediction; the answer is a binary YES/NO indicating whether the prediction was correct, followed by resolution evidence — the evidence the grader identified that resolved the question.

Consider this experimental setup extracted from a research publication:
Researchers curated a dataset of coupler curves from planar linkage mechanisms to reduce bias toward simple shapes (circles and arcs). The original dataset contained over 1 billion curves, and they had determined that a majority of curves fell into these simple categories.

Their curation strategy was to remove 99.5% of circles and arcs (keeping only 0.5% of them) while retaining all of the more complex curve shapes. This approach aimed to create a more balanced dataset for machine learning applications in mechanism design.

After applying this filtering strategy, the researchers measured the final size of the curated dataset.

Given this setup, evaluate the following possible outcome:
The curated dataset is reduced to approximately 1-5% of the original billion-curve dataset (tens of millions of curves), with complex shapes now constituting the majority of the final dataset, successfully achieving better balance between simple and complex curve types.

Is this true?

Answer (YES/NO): NO